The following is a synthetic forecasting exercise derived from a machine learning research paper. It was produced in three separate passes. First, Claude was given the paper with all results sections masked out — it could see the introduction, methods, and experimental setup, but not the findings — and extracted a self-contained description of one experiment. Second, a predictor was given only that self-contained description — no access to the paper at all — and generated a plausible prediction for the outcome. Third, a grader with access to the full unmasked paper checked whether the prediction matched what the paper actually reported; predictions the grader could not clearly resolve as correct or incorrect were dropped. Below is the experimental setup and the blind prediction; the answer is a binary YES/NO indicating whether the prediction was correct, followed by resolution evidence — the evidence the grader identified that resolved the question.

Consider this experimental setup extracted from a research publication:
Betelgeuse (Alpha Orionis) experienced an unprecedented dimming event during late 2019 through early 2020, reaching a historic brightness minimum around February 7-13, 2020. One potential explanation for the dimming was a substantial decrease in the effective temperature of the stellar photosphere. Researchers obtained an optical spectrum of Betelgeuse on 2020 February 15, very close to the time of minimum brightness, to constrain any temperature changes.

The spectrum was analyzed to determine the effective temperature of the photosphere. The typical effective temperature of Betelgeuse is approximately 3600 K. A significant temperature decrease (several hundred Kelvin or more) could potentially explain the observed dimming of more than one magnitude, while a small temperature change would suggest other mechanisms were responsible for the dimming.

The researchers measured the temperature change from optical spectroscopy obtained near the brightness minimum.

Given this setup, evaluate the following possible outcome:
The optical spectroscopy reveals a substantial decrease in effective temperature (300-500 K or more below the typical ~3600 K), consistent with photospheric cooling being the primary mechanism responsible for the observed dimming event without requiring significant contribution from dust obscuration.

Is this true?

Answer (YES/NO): NO